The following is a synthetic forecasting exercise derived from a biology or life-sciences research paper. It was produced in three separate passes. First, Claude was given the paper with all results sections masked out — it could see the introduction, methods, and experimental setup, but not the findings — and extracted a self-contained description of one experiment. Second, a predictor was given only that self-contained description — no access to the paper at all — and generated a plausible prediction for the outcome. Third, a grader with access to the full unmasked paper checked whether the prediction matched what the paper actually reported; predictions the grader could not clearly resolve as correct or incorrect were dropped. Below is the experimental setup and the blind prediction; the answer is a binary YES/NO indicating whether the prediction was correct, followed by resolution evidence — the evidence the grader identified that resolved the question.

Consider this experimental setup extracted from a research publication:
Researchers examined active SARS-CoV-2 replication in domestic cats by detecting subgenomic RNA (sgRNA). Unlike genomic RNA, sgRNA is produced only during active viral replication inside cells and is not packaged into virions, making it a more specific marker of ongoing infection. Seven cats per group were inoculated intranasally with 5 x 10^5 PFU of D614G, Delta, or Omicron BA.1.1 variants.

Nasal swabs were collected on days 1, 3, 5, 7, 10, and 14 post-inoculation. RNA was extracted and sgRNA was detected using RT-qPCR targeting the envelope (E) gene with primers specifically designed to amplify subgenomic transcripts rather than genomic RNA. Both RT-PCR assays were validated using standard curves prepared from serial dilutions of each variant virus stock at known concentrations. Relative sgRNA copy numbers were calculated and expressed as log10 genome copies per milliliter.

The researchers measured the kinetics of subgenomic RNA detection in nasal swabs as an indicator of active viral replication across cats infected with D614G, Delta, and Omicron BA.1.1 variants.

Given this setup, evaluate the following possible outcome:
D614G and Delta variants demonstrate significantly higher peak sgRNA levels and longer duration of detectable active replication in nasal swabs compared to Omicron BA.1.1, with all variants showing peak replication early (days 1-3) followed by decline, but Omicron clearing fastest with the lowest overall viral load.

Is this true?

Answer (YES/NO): YES